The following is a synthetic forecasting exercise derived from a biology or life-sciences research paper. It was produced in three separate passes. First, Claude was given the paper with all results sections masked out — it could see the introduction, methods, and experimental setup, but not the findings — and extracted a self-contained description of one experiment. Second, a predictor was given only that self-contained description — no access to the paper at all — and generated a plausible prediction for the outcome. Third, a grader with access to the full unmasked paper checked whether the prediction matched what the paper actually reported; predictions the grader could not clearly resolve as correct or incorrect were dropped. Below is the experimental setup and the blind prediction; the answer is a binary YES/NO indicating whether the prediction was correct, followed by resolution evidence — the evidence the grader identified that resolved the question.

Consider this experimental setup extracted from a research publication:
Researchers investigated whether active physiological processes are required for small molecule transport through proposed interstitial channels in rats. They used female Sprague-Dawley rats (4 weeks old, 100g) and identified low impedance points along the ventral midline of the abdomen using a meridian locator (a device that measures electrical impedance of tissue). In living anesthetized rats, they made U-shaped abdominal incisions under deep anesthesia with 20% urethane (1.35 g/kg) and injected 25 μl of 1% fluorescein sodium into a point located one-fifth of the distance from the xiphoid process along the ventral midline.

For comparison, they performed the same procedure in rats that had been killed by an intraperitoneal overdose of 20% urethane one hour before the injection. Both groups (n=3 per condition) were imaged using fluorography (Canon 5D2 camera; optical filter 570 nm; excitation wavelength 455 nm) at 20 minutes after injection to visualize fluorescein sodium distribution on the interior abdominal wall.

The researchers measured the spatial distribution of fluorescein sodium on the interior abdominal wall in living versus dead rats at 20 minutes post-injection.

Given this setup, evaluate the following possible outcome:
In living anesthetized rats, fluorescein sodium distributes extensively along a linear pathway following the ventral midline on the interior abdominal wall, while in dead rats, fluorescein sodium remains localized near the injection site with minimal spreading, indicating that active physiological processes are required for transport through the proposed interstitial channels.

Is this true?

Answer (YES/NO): YES